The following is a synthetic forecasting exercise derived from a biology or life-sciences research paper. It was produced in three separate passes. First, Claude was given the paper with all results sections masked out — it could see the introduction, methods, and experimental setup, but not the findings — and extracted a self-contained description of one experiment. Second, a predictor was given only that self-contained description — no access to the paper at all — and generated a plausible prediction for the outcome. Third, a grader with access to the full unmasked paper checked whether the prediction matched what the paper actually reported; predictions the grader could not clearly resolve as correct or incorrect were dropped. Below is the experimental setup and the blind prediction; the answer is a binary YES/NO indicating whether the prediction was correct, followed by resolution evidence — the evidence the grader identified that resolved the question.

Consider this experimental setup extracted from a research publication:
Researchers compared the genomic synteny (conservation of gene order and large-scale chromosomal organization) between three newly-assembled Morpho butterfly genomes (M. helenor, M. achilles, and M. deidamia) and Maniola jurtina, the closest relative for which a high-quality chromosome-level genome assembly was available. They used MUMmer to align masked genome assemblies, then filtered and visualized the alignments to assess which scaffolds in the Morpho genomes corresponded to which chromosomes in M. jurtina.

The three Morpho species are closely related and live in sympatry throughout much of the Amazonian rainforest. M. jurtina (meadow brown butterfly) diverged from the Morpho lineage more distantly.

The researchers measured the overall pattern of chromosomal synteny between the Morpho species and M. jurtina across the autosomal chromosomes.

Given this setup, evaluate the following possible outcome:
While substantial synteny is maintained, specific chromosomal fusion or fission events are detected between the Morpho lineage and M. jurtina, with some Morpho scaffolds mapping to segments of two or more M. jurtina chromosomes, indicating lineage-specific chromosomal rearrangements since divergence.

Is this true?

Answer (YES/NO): NO